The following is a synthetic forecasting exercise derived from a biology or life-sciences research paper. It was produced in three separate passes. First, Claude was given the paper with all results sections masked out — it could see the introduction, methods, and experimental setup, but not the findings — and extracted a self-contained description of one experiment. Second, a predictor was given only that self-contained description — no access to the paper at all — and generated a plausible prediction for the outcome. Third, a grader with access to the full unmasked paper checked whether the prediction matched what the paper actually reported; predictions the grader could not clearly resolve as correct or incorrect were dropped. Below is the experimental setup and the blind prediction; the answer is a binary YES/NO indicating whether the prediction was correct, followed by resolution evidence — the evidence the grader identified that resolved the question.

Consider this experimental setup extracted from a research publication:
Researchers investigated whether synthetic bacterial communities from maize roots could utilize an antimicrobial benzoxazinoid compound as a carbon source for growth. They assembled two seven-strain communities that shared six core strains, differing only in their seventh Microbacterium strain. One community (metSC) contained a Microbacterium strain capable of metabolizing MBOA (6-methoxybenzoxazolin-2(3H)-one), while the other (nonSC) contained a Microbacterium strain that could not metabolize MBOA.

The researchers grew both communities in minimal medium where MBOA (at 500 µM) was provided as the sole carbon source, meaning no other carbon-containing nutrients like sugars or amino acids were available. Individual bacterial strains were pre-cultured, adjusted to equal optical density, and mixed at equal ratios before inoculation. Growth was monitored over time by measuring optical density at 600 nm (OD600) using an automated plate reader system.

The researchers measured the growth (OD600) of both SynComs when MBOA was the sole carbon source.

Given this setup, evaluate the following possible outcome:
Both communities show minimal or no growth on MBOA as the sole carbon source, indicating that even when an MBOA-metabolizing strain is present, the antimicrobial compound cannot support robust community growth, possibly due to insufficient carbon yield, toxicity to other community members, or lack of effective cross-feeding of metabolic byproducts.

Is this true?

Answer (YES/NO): NO